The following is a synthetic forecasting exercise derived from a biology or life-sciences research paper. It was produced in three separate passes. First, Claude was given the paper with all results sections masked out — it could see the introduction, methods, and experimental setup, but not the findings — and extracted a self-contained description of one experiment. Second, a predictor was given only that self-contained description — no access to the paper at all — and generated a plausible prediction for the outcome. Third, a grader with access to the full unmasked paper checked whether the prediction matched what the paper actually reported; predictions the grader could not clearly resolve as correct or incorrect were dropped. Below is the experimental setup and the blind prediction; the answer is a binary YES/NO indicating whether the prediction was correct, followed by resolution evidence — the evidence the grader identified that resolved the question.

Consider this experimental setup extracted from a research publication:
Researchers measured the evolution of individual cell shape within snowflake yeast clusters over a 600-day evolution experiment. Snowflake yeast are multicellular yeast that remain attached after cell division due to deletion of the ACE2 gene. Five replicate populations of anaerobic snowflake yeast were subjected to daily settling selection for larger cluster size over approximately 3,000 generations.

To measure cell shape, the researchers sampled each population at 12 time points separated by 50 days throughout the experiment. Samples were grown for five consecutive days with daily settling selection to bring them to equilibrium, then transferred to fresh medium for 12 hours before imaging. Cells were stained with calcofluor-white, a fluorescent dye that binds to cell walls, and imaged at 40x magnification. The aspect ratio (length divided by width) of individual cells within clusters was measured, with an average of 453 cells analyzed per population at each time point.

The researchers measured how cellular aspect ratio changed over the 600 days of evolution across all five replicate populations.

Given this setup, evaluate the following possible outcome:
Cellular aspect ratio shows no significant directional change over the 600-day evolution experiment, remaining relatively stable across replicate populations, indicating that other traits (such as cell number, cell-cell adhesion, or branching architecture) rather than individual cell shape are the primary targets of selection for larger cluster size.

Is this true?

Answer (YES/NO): NO